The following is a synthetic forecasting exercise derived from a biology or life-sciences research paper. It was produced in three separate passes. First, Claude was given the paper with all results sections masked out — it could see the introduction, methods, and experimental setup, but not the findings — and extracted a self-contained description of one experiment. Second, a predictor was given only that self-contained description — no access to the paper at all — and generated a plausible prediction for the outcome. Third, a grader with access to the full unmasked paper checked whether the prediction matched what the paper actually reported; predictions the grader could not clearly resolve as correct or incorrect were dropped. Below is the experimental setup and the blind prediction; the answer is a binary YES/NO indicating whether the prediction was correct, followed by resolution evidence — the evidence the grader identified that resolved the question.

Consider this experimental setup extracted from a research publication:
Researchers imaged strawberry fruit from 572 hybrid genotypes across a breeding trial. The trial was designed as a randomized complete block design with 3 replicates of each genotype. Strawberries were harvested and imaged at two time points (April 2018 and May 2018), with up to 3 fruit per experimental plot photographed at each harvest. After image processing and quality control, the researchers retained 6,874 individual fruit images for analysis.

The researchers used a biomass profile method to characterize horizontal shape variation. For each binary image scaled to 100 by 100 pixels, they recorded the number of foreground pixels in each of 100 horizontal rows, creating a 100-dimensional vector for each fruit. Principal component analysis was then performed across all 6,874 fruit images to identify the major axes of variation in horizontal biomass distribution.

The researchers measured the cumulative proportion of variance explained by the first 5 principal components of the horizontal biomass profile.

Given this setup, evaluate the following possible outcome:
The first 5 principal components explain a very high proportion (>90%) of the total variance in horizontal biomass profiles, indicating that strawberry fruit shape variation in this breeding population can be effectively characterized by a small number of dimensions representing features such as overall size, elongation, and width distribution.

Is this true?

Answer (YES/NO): YES